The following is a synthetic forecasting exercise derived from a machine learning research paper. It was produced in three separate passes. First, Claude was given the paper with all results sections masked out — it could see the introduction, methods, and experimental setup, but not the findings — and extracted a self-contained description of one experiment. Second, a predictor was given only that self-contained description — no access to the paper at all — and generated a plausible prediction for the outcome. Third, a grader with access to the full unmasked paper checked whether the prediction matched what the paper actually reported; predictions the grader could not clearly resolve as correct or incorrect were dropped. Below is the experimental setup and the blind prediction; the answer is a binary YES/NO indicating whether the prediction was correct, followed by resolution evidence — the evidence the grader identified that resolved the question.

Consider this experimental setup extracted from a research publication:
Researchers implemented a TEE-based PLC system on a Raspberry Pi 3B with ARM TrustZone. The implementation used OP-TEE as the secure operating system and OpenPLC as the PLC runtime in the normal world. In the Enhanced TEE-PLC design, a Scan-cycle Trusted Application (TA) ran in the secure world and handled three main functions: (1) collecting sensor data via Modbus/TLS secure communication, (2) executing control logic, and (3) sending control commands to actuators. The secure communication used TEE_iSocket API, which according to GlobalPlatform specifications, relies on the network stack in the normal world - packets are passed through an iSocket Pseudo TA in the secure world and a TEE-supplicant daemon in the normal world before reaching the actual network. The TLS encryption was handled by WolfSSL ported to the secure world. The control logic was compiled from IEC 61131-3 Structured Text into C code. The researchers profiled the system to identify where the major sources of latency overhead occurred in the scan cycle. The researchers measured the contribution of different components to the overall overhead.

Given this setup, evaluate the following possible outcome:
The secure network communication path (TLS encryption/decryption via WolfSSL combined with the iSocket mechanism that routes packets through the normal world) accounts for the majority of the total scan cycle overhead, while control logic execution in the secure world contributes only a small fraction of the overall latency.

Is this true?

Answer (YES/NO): YES